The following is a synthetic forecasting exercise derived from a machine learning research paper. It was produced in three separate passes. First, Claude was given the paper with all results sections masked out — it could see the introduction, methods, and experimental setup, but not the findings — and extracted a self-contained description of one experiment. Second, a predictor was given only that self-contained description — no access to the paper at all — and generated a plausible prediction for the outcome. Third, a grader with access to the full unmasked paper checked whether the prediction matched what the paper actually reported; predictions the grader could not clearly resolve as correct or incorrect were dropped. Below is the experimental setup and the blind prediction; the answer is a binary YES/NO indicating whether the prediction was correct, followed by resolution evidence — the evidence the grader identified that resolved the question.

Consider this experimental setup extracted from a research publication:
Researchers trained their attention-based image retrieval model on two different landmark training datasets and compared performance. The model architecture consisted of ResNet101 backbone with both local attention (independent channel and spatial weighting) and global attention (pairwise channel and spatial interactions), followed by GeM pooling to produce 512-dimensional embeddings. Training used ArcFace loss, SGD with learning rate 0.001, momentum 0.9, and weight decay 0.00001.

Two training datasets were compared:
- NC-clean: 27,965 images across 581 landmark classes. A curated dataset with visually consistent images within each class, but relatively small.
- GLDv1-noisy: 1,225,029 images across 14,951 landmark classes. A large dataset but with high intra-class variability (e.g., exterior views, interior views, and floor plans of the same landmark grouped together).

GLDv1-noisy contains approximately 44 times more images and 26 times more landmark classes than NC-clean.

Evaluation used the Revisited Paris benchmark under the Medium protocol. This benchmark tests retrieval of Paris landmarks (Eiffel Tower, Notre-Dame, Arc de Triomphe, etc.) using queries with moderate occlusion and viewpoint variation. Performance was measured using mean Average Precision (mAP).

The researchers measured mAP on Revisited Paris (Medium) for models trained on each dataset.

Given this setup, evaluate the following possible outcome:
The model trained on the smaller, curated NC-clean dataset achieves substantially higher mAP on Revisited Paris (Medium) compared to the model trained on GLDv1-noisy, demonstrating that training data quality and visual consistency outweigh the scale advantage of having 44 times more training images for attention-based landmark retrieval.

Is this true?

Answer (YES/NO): NO